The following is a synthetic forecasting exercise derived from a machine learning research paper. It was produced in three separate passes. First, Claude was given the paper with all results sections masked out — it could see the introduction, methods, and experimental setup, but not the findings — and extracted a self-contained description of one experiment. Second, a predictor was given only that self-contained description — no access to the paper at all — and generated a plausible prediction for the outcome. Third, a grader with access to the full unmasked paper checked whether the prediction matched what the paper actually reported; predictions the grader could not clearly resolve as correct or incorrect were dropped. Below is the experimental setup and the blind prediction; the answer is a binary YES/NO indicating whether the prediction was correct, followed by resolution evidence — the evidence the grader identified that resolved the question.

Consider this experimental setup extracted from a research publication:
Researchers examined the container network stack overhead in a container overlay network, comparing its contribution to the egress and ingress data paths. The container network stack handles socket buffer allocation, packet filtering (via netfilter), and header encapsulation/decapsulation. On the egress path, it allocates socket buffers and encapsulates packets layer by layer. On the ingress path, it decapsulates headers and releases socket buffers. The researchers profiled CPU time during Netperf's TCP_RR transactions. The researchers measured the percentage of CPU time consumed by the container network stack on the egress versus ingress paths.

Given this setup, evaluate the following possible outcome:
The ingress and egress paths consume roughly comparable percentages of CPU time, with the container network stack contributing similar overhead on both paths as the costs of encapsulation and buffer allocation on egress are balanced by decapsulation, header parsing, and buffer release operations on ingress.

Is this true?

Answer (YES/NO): YES